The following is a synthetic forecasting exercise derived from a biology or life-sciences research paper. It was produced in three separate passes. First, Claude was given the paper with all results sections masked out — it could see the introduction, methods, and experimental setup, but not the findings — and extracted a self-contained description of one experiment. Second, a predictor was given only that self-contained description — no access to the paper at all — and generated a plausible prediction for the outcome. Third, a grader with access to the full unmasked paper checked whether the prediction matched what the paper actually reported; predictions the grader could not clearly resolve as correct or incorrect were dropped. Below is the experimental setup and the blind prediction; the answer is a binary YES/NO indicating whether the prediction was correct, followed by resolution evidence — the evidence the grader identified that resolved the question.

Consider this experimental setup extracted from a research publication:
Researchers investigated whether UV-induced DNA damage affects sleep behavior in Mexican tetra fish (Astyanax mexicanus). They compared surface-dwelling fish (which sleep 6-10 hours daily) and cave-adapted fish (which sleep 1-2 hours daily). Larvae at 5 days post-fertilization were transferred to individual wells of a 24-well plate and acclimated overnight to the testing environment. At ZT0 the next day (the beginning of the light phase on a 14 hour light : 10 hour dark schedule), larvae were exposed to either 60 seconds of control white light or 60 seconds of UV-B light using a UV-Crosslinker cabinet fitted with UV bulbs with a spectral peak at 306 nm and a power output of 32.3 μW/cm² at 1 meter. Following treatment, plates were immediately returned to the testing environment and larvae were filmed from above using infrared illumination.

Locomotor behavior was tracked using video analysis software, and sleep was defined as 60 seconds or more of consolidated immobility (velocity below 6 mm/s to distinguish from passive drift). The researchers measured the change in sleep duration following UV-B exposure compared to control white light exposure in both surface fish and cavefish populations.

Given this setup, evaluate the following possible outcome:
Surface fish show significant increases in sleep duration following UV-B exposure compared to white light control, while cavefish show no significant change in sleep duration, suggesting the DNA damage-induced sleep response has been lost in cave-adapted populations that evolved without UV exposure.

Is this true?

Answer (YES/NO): YES